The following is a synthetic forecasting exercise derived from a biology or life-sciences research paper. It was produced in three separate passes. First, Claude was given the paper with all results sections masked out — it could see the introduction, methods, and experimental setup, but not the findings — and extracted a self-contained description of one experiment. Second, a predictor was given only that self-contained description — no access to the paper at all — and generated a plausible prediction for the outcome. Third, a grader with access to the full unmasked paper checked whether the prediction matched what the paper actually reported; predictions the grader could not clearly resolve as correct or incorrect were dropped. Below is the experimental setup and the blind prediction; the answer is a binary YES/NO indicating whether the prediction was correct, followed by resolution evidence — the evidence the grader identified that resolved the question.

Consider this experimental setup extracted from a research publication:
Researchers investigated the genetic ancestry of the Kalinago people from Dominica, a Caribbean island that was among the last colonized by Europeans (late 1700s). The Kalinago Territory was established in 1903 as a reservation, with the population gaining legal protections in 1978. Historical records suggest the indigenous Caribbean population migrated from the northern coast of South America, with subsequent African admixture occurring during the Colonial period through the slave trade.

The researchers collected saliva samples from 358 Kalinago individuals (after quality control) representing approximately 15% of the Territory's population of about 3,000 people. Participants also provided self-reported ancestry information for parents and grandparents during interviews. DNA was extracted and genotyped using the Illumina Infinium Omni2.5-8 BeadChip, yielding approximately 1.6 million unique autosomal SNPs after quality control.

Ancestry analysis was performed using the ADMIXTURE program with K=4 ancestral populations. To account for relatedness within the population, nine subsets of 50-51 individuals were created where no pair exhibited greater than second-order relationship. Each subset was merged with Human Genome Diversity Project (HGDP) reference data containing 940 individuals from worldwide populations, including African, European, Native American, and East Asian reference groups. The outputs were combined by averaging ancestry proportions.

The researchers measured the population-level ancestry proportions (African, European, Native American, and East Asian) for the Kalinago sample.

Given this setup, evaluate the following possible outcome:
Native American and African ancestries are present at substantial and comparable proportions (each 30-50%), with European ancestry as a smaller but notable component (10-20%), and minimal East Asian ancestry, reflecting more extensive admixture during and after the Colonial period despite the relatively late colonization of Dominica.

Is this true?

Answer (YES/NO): NO